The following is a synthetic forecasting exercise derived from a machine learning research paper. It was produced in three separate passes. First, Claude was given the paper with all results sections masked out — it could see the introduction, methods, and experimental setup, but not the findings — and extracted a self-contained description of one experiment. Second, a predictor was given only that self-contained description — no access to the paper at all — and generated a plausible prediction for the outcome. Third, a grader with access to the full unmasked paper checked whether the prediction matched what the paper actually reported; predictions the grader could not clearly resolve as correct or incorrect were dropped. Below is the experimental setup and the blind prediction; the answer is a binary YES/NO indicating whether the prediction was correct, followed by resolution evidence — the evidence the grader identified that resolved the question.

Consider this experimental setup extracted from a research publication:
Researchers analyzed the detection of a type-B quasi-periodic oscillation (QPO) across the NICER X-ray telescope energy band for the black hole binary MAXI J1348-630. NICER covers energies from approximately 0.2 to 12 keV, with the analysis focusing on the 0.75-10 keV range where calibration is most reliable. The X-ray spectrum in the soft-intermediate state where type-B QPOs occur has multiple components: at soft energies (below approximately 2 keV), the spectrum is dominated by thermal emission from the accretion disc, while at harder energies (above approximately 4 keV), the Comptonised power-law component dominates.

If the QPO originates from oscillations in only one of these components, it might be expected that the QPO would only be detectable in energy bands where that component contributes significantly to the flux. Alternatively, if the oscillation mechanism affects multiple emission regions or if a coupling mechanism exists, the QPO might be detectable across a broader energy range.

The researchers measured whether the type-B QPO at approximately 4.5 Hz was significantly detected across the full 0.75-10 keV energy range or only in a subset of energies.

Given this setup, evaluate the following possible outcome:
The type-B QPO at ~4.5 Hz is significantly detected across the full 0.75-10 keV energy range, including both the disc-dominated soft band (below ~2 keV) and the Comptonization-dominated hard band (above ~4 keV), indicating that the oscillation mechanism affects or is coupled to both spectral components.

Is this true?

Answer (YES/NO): YES